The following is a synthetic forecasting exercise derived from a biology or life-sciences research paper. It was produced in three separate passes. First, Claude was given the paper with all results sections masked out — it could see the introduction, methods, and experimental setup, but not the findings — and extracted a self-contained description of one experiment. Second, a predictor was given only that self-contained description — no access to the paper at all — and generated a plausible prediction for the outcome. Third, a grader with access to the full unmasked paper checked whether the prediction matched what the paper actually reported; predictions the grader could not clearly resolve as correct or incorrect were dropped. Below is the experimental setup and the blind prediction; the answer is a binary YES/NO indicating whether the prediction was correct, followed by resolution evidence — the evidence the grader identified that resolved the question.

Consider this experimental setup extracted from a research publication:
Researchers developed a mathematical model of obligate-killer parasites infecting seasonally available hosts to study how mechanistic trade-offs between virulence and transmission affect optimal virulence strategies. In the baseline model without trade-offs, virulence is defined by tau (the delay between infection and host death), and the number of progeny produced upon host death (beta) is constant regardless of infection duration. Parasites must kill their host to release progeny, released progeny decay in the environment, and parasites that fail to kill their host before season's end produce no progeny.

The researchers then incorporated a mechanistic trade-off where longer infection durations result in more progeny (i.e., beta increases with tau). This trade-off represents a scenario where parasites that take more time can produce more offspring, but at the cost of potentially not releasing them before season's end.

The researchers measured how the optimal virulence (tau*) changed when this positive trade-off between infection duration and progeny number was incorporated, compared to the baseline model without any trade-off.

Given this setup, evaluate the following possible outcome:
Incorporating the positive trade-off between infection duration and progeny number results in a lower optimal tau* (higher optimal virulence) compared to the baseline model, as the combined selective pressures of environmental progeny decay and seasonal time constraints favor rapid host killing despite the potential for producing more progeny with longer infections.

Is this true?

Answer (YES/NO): NO